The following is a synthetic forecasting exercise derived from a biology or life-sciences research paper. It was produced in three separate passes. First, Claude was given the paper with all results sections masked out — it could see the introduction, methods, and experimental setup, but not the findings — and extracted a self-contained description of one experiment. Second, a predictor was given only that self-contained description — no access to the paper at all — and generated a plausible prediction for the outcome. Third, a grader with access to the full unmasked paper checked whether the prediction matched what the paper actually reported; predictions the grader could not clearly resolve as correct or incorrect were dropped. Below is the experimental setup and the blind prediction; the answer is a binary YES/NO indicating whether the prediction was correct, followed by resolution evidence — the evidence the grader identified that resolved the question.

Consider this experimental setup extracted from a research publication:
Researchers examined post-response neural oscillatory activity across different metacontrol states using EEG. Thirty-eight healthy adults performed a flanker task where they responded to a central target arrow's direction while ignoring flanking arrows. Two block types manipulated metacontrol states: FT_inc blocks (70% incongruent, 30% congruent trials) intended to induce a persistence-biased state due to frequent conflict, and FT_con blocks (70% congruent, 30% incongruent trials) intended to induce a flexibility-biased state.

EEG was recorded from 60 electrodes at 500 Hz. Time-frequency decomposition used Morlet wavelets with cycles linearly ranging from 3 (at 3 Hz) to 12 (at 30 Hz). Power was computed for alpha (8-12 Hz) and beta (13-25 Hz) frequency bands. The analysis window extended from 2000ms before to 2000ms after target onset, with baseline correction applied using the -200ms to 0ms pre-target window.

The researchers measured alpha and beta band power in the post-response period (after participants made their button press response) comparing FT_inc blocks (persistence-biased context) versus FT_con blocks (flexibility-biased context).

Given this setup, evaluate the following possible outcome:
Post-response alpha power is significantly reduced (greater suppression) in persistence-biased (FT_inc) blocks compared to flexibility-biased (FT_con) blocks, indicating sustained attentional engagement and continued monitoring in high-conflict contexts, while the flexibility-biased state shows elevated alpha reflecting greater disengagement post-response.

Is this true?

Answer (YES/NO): YES